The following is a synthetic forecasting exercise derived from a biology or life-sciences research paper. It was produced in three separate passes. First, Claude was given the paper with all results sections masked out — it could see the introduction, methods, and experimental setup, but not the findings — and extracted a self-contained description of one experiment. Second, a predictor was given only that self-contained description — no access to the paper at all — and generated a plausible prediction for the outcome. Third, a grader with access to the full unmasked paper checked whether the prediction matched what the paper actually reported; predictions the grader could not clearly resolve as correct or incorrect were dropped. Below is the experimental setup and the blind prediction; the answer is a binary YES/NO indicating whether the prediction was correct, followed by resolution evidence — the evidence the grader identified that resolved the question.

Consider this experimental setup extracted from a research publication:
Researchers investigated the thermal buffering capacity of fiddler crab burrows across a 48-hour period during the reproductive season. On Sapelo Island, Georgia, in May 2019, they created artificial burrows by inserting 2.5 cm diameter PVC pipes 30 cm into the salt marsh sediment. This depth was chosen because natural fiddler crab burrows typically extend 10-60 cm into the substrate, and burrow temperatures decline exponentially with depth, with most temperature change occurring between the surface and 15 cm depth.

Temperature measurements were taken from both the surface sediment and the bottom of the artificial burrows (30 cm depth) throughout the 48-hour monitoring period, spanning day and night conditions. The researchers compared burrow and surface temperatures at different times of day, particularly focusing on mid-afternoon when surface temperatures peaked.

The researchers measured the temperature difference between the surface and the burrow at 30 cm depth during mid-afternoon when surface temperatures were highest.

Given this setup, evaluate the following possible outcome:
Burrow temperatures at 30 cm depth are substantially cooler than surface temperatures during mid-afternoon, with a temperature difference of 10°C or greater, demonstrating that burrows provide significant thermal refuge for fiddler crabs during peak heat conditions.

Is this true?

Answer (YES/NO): YES